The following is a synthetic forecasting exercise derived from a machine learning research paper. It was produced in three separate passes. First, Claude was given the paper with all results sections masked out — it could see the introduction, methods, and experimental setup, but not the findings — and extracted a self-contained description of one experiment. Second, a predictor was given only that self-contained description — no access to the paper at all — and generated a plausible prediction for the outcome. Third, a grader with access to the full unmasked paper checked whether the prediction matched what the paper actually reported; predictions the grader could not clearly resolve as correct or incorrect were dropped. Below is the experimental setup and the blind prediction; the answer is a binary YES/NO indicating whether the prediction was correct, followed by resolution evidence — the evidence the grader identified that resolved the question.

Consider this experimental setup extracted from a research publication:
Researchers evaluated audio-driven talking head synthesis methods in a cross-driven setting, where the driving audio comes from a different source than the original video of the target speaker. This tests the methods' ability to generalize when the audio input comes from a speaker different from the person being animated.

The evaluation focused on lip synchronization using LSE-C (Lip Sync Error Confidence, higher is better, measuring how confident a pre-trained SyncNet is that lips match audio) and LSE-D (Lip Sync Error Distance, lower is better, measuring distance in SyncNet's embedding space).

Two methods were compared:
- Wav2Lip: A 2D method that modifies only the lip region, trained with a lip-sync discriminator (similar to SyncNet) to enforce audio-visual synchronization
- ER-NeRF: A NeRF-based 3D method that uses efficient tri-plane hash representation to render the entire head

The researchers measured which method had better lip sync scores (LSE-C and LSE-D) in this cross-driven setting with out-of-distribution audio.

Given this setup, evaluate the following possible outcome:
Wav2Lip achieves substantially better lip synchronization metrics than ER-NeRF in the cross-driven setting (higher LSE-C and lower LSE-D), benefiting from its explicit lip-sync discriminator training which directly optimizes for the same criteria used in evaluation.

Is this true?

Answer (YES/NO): YES